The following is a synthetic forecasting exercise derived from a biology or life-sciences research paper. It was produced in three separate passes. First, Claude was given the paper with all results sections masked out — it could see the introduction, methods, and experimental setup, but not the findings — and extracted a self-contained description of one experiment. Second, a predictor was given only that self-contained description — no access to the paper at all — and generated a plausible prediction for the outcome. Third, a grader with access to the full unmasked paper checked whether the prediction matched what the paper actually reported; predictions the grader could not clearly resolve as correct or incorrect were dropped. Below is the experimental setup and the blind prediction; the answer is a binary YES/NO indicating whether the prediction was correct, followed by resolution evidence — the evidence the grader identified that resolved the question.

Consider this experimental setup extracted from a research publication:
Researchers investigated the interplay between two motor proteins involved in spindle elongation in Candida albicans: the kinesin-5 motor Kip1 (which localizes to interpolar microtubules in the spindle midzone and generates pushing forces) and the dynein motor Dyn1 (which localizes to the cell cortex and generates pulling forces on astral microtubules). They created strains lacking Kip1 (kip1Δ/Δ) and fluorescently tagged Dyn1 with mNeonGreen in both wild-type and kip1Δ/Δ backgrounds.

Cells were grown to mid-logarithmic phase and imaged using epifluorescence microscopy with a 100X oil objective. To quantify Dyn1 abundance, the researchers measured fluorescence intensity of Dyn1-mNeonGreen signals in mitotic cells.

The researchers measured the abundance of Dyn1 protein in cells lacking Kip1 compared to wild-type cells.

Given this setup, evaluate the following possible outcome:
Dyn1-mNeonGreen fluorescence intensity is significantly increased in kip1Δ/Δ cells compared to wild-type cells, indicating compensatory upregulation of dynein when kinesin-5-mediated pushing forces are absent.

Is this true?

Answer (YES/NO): NO